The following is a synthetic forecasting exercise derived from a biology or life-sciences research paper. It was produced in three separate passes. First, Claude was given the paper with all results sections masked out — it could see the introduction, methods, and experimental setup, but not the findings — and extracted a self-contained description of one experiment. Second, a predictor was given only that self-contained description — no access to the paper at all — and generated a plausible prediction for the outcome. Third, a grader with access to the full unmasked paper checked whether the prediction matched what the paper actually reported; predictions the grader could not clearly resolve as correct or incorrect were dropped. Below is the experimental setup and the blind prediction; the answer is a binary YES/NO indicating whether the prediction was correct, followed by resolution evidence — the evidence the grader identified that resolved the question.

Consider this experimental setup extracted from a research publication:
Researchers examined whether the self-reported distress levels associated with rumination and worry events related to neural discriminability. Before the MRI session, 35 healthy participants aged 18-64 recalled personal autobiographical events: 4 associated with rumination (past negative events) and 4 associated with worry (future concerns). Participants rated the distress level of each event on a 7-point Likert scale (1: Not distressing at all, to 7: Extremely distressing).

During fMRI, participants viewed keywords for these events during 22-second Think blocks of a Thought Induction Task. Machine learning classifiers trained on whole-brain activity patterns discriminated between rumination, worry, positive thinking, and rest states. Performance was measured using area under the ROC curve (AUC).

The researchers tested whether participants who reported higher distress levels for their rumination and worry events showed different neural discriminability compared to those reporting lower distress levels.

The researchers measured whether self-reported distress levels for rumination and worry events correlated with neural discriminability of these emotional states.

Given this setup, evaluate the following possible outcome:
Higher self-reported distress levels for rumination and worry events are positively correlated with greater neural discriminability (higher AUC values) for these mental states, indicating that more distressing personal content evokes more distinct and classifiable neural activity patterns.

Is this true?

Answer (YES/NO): NO